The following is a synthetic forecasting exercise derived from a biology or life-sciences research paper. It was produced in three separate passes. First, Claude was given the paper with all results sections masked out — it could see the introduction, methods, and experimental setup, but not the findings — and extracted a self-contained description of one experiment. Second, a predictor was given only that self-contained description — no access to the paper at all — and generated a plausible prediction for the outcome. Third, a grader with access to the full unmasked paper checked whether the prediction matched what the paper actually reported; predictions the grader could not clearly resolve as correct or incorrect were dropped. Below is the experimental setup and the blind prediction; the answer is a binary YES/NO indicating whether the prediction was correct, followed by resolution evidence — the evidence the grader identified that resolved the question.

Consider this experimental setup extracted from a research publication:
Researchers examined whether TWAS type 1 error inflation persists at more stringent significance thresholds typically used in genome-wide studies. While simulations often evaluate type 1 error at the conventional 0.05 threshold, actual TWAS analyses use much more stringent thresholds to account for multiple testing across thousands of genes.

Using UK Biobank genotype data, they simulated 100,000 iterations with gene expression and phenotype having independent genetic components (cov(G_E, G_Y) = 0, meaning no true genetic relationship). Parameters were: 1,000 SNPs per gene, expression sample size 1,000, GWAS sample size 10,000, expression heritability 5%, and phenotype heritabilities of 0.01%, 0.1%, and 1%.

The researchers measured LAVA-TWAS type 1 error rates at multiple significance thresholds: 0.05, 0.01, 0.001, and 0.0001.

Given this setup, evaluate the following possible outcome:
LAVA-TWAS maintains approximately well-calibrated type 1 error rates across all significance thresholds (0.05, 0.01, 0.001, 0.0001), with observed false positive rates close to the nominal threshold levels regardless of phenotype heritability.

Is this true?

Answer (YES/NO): NO